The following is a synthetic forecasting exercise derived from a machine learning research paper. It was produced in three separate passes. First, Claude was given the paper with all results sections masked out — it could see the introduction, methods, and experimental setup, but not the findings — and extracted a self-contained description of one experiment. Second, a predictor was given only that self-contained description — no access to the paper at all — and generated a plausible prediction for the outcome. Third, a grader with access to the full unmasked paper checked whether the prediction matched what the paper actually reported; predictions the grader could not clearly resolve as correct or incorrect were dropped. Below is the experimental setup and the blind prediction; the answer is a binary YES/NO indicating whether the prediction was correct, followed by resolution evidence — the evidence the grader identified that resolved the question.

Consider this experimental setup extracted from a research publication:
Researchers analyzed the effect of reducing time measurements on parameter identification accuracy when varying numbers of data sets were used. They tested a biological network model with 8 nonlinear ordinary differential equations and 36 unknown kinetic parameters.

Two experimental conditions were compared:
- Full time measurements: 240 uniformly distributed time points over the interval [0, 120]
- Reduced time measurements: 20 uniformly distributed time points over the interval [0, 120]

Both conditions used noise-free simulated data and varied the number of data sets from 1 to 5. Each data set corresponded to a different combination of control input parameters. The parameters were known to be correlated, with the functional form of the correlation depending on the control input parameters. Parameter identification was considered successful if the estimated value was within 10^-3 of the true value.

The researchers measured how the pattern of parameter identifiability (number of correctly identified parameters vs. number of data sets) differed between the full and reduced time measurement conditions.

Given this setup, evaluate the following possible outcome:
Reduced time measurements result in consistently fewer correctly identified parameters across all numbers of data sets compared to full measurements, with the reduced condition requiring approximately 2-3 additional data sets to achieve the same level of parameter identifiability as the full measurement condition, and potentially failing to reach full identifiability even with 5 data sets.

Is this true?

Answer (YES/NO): NO